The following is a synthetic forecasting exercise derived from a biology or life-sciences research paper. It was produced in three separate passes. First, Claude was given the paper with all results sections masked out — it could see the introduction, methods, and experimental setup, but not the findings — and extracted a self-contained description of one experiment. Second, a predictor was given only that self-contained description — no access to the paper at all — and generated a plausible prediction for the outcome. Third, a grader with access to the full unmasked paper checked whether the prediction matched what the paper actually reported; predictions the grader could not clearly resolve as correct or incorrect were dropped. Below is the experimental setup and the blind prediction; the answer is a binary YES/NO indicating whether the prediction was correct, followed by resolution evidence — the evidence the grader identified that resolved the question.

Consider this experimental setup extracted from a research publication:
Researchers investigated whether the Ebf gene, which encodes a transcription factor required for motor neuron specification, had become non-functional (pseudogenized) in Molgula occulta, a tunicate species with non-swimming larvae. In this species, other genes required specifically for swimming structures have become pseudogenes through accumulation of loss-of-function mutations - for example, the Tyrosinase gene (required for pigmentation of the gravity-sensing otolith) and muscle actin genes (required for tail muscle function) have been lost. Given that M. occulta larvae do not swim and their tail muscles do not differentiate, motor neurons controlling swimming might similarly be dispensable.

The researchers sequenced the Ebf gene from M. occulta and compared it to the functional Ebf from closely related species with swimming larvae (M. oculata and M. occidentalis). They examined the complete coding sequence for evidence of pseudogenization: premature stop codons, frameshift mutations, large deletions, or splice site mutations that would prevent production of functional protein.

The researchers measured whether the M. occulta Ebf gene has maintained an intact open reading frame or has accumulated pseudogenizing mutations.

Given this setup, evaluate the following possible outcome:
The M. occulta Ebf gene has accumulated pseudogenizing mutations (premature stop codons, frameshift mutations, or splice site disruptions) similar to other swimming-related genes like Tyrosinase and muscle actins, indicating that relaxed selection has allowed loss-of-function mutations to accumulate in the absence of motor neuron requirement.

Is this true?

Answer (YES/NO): NO